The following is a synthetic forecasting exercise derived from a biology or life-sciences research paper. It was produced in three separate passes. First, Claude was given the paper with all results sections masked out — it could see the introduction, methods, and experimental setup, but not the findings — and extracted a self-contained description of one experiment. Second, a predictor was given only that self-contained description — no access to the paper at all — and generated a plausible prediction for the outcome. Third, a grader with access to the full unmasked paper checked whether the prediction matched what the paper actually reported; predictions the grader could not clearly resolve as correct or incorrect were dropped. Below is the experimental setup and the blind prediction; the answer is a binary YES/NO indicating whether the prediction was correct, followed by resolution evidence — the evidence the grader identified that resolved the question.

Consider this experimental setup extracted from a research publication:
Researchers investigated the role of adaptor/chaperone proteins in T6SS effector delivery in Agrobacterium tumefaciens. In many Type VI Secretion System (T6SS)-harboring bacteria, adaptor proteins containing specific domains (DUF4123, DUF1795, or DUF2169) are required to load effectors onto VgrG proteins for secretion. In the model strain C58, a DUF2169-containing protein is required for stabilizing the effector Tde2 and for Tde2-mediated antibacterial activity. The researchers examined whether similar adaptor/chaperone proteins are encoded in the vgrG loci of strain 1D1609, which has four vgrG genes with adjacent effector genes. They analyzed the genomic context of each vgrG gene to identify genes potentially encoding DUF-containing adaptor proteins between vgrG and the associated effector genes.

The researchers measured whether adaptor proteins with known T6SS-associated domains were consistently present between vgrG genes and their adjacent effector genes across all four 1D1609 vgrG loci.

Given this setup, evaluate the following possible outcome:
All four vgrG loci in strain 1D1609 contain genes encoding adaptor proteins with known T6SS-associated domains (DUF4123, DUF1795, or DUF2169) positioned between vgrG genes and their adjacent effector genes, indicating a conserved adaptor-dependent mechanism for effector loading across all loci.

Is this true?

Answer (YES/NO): YES